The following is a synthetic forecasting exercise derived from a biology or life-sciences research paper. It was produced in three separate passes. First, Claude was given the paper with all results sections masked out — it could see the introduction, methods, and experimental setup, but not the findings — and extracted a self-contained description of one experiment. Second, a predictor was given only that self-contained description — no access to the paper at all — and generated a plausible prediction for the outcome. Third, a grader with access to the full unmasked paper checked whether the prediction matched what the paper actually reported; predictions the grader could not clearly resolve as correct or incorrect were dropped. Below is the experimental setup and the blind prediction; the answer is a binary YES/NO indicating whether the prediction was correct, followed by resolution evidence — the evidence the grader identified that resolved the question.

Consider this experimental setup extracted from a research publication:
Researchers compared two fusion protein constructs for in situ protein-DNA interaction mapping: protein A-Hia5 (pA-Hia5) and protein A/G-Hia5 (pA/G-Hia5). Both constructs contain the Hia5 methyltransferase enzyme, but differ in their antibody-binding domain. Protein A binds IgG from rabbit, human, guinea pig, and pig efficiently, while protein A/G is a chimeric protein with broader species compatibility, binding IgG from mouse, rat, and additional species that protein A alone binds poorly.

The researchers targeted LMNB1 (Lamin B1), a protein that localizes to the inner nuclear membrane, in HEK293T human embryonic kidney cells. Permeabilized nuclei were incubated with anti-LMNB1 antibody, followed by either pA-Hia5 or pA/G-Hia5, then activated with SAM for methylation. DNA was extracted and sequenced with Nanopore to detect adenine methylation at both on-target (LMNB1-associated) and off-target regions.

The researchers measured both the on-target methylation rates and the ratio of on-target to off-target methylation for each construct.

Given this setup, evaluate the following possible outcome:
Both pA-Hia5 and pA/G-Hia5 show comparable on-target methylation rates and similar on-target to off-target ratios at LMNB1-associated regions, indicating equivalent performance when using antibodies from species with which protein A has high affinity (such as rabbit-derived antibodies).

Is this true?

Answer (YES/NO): NO